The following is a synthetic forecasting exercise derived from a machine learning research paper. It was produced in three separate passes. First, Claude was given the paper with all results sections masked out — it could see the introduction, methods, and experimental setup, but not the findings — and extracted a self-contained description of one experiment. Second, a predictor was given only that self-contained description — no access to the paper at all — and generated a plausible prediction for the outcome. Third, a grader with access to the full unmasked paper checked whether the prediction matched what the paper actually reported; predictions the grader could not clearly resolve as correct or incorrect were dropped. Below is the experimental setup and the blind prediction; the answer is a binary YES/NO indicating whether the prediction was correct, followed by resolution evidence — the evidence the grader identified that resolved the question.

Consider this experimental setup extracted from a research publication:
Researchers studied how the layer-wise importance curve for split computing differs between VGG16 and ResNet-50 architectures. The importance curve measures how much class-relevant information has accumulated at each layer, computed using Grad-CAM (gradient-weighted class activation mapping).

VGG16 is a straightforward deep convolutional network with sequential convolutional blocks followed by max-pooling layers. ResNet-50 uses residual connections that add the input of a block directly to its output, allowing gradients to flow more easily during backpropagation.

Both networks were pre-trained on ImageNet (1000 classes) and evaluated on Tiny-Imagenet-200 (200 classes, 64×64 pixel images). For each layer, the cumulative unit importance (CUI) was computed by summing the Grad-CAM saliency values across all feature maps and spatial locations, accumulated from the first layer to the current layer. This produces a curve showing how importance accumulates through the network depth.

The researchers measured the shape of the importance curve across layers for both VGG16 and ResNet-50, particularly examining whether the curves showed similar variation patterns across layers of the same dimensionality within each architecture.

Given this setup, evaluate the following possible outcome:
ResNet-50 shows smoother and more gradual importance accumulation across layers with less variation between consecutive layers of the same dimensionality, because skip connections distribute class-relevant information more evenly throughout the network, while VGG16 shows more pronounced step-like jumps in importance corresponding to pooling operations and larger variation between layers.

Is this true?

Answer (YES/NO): YES